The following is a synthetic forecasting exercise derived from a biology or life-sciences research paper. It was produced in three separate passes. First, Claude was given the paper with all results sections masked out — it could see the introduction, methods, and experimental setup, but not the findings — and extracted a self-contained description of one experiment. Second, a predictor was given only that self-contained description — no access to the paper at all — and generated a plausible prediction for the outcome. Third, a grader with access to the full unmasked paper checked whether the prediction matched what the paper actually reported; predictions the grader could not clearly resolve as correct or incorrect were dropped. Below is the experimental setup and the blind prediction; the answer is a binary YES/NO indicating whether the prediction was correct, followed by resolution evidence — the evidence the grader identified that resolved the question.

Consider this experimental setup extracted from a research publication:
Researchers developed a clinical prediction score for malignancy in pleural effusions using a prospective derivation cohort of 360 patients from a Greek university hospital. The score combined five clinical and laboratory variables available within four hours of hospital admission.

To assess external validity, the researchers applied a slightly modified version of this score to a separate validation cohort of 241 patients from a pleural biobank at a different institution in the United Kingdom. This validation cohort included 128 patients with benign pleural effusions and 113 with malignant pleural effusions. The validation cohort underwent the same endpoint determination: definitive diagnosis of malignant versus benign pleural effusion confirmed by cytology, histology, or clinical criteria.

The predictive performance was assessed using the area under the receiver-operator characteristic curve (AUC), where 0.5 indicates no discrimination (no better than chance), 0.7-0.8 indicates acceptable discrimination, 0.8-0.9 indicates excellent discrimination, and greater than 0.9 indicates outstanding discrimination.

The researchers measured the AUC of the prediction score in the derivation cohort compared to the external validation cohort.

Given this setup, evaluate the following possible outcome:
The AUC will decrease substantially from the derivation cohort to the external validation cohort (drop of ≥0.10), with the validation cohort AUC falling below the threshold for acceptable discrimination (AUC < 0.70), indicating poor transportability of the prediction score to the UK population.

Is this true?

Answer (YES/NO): YES